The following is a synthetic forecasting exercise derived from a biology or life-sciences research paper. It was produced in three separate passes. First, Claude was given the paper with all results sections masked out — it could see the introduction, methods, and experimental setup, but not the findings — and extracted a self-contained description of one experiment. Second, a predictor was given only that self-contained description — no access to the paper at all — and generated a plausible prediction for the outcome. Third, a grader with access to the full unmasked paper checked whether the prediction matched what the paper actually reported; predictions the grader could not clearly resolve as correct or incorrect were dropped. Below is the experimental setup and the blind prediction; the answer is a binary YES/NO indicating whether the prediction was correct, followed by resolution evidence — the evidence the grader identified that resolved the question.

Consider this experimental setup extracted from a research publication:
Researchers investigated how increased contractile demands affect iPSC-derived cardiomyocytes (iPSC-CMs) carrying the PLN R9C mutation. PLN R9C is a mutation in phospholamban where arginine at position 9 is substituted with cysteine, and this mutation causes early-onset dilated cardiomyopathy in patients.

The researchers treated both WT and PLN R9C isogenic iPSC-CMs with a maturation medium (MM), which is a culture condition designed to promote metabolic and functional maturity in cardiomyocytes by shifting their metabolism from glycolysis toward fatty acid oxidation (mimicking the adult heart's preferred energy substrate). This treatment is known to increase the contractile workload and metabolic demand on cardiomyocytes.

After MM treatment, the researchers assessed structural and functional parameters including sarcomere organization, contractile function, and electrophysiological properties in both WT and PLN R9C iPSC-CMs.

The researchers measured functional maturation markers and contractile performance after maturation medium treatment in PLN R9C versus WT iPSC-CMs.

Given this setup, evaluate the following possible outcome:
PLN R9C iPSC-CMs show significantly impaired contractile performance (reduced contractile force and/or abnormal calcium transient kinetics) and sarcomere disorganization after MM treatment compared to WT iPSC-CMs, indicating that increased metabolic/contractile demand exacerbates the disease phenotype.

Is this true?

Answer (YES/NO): YES